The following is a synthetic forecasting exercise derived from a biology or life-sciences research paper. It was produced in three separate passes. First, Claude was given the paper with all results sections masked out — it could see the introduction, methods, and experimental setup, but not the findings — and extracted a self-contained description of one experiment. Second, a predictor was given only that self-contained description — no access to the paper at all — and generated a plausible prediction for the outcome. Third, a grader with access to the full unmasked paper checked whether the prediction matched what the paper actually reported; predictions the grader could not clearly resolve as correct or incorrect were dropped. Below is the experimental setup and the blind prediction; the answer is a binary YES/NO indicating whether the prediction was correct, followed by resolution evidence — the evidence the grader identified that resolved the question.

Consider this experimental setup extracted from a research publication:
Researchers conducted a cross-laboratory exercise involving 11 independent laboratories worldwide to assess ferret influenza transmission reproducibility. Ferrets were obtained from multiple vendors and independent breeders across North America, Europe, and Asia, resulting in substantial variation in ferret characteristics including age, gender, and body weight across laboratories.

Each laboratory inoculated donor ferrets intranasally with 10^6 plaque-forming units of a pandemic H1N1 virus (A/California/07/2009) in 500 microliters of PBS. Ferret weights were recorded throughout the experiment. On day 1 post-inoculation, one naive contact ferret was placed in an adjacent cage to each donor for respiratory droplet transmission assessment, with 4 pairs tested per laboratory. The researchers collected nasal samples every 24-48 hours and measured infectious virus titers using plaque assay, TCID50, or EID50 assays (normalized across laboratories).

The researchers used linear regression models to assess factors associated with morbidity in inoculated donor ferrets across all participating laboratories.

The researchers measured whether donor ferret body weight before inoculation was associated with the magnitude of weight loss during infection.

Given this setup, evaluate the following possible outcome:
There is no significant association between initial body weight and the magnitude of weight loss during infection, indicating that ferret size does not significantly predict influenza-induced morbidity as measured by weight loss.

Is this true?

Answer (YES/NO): YES